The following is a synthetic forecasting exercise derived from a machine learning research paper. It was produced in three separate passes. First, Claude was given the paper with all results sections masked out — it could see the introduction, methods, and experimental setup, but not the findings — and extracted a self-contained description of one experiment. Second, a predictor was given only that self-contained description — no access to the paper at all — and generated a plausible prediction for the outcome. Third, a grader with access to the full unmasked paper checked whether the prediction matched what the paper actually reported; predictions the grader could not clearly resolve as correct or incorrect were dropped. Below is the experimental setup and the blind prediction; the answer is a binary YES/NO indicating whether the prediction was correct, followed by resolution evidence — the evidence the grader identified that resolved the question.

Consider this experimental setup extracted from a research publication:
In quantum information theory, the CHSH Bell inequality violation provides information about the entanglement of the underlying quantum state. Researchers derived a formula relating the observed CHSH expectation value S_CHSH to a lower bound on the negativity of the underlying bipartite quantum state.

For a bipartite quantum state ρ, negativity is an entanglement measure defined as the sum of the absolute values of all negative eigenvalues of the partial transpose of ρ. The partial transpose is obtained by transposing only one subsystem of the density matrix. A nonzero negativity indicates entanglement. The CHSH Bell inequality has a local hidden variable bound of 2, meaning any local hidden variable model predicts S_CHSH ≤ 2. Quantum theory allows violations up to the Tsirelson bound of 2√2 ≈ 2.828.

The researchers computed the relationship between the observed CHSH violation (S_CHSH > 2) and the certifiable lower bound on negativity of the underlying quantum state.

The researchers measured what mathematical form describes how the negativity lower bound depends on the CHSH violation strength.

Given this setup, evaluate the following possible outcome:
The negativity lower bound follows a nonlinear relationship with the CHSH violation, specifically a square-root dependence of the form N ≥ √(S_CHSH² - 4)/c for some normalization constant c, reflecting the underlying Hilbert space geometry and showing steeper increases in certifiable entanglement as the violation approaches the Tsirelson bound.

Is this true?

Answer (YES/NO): NO